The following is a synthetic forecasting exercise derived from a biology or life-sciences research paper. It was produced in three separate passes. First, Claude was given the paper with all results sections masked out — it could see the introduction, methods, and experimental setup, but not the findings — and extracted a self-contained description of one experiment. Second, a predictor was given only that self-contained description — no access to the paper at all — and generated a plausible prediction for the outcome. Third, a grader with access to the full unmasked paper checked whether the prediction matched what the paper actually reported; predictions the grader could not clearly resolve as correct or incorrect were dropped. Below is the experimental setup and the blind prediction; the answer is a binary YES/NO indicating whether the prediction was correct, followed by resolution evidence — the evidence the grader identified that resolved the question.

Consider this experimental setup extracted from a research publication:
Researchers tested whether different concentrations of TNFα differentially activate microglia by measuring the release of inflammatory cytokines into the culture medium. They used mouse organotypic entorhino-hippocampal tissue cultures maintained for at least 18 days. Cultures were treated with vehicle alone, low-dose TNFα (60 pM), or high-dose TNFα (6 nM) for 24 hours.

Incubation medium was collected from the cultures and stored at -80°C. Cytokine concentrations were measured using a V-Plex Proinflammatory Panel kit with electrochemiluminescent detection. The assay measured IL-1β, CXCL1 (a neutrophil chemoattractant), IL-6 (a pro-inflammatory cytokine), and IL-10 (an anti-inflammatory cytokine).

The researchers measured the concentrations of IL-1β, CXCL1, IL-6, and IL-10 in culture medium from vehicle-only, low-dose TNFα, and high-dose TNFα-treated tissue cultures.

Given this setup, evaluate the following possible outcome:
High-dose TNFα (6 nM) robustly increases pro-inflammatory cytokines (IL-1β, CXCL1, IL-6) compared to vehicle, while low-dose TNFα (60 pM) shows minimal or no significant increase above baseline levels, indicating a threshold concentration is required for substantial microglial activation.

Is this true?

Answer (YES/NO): YES